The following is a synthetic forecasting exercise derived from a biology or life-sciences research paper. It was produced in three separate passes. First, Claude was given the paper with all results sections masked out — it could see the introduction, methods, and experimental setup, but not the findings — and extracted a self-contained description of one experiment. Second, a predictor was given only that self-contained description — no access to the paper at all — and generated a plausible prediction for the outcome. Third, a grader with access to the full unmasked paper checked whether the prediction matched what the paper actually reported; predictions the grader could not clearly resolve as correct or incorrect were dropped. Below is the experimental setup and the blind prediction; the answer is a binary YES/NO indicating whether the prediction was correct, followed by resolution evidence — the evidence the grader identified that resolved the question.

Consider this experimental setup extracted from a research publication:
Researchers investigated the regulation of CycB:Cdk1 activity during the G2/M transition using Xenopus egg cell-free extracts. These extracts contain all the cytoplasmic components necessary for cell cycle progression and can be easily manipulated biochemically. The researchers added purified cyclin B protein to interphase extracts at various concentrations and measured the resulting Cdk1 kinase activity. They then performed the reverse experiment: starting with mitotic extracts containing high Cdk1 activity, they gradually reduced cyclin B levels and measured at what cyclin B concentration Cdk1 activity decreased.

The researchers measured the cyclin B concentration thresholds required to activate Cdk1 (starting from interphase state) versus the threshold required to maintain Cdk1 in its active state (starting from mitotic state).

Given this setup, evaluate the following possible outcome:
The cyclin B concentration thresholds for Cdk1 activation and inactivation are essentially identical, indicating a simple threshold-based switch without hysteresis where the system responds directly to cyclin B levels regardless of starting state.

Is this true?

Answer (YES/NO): NO